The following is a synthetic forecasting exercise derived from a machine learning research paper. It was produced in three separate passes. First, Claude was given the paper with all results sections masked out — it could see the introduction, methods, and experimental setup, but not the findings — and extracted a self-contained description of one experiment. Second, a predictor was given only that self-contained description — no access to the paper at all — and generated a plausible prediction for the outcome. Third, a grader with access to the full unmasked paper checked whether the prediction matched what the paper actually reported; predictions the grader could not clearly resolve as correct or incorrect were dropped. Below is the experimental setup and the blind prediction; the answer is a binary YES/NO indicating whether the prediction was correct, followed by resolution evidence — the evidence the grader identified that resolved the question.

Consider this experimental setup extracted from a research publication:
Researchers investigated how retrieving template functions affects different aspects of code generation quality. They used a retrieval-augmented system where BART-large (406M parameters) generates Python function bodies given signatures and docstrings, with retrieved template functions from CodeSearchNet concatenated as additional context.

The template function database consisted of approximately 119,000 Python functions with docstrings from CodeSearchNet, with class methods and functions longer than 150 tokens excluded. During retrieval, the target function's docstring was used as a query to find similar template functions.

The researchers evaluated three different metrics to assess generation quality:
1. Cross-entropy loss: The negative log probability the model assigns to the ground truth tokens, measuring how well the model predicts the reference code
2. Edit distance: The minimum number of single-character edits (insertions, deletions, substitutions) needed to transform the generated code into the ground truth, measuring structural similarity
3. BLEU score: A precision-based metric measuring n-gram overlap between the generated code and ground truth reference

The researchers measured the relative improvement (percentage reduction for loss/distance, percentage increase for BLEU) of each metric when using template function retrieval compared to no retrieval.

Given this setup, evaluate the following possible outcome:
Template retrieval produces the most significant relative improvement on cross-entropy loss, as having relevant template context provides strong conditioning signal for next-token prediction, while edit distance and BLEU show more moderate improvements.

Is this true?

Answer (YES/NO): NO